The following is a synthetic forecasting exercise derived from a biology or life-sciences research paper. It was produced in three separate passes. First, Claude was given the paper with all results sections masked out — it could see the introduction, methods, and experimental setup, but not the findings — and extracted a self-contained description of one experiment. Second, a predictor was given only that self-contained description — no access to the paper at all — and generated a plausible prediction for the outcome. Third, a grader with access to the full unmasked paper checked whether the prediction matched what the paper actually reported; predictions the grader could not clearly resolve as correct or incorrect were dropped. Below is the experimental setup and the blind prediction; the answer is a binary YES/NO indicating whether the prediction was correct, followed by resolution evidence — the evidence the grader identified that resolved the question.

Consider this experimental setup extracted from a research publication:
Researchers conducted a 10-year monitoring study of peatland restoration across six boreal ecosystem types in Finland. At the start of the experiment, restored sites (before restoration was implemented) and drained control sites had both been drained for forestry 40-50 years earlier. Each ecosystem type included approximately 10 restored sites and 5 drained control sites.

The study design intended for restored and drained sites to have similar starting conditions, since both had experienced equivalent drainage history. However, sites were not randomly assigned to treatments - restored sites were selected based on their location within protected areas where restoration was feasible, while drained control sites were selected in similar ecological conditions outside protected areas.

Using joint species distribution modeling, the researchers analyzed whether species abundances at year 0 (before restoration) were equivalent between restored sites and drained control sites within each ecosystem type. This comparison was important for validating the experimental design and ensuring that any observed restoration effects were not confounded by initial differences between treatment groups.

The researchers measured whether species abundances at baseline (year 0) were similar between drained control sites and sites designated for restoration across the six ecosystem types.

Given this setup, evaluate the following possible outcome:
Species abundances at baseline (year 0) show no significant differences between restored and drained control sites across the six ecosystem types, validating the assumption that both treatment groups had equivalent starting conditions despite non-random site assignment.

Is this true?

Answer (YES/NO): NO